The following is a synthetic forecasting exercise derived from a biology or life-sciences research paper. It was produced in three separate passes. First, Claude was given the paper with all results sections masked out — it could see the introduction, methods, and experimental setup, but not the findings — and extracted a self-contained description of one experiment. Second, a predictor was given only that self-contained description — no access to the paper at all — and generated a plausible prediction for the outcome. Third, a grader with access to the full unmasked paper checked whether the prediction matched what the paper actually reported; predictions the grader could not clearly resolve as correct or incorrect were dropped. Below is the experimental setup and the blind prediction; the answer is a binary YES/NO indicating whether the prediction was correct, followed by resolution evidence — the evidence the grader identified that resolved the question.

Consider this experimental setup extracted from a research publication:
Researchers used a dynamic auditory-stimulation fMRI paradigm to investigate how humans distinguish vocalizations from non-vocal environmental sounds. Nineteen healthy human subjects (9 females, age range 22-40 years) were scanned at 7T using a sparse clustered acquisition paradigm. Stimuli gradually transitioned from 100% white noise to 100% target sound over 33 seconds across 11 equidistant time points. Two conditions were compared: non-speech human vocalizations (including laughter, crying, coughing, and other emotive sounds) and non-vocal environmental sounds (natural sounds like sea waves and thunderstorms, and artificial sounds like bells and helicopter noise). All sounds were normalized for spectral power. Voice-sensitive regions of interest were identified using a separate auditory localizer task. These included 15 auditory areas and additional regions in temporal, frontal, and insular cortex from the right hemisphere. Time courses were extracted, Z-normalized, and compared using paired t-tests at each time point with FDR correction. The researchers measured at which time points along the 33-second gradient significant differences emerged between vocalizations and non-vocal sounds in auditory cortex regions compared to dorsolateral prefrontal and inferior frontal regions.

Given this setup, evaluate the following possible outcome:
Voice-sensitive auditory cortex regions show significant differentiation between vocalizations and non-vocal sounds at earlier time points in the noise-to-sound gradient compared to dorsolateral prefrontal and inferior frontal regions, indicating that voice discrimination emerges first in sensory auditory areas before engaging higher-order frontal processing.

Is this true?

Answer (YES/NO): NO